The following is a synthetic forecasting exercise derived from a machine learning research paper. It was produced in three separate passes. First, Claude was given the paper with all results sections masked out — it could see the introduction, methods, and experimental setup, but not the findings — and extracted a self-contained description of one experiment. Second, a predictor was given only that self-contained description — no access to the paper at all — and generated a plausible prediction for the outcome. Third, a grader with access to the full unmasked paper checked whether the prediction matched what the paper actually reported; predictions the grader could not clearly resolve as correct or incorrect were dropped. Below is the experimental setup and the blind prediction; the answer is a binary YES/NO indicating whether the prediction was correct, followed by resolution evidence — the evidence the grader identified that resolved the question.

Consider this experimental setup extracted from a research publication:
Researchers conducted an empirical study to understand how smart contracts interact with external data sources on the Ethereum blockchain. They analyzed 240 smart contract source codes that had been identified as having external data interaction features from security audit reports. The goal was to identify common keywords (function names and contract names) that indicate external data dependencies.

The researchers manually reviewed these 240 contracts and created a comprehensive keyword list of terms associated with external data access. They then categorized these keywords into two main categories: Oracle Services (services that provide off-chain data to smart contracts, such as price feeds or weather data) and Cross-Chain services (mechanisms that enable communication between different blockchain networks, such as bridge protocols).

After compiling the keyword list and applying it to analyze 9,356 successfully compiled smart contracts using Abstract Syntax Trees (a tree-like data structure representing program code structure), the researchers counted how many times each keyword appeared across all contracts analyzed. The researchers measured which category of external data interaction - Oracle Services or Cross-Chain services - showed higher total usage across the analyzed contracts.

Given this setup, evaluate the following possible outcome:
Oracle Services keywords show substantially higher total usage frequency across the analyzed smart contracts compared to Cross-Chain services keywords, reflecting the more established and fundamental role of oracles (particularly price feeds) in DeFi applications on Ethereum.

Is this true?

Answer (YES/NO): YES